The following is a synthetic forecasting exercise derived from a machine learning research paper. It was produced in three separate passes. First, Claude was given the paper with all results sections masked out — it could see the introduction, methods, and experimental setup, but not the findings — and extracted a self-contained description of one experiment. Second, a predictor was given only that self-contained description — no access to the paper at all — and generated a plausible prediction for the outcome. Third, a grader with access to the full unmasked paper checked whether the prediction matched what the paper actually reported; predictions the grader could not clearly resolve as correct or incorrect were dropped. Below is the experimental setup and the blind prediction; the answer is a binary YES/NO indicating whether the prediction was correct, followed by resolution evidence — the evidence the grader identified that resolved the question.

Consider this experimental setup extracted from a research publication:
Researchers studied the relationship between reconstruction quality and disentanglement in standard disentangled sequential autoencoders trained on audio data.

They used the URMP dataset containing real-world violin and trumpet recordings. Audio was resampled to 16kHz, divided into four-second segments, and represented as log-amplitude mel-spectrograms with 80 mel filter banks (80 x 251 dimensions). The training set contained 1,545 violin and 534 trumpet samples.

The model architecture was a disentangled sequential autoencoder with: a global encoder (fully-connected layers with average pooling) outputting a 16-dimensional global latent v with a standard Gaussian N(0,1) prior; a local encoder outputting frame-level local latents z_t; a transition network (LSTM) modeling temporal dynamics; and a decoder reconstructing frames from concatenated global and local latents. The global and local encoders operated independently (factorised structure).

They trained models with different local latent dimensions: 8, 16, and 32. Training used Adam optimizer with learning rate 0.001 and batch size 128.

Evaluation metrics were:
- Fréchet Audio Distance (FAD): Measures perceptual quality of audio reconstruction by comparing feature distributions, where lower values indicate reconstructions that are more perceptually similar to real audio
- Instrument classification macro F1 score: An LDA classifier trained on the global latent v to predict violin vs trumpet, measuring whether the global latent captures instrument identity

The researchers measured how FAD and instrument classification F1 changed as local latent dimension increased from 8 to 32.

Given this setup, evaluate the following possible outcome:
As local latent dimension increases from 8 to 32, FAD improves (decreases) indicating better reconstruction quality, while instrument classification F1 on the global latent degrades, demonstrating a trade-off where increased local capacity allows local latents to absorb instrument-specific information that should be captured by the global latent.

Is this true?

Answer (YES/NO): YES